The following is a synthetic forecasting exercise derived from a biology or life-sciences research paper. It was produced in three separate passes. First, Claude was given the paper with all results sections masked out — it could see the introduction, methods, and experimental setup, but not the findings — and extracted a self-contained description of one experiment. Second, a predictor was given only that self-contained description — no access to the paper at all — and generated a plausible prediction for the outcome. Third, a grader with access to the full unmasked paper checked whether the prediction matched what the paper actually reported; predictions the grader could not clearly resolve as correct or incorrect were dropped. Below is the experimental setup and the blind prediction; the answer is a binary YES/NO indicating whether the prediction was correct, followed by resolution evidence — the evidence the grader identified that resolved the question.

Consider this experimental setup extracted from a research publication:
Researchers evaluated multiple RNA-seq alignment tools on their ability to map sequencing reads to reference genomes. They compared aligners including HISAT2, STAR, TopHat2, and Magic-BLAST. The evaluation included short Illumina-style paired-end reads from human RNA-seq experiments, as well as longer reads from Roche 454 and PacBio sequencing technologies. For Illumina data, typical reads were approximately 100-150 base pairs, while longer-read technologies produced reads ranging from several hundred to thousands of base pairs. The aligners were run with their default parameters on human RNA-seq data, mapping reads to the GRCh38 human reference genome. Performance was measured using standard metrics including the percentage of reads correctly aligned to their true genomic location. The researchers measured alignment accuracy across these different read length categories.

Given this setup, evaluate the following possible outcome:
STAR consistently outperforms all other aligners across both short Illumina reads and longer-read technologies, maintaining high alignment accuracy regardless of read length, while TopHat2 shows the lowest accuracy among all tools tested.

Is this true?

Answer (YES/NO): NO